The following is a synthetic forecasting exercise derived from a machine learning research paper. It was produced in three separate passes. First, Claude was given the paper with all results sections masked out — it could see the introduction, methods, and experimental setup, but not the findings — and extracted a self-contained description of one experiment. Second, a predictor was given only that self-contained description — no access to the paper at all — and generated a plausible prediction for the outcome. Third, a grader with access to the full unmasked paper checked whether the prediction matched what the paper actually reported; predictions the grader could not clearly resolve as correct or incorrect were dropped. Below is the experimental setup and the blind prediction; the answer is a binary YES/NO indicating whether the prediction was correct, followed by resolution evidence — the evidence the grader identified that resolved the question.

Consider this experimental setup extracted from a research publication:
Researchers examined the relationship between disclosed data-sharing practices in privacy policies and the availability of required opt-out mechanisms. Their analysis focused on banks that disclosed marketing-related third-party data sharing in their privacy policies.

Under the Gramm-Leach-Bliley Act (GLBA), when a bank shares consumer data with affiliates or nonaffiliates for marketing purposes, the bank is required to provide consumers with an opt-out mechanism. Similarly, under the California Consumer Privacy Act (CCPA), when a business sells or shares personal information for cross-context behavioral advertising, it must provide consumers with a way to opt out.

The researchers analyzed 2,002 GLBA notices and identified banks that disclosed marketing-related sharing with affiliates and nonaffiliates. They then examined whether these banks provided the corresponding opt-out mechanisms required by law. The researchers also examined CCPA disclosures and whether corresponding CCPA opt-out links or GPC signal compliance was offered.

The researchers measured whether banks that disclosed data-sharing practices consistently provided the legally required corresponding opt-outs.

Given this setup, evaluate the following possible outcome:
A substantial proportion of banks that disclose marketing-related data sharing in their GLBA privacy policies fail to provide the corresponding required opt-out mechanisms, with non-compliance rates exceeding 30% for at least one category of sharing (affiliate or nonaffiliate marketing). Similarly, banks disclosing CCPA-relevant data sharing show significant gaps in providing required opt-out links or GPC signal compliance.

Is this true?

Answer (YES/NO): NO